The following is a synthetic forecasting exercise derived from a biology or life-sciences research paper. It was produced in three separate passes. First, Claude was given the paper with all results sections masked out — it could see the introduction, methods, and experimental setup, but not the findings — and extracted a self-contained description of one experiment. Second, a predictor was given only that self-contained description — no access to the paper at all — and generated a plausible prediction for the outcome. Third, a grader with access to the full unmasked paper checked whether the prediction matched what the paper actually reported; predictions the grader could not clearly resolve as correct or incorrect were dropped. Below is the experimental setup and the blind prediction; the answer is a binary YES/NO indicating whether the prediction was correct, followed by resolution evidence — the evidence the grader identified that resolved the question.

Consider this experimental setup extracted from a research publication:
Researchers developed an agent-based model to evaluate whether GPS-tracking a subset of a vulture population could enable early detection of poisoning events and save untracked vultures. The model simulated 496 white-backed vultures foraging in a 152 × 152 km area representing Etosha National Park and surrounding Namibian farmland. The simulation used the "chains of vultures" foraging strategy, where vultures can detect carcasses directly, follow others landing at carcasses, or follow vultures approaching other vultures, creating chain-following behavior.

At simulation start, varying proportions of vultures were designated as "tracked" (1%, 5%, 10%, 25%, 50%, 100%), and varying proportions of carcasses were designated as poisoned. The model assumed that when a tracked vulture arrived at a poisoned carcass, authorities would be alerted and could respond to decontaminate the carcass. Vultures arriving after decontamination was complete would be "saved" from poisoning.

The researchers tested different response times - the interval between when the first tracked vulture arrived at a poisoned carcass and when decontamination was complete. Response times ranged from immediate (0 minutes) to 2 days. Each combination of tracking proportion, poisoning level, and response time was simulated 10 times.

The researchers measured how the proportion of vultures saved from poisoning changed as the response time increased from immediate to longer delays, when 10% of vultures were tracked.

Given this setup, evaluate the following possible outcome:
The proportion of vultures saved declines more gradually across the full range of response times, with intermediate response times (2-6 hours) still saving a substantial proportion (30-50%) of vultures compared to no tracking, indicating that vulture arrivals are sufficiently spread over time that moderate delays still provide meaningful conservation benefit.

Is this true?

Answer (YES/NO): YES